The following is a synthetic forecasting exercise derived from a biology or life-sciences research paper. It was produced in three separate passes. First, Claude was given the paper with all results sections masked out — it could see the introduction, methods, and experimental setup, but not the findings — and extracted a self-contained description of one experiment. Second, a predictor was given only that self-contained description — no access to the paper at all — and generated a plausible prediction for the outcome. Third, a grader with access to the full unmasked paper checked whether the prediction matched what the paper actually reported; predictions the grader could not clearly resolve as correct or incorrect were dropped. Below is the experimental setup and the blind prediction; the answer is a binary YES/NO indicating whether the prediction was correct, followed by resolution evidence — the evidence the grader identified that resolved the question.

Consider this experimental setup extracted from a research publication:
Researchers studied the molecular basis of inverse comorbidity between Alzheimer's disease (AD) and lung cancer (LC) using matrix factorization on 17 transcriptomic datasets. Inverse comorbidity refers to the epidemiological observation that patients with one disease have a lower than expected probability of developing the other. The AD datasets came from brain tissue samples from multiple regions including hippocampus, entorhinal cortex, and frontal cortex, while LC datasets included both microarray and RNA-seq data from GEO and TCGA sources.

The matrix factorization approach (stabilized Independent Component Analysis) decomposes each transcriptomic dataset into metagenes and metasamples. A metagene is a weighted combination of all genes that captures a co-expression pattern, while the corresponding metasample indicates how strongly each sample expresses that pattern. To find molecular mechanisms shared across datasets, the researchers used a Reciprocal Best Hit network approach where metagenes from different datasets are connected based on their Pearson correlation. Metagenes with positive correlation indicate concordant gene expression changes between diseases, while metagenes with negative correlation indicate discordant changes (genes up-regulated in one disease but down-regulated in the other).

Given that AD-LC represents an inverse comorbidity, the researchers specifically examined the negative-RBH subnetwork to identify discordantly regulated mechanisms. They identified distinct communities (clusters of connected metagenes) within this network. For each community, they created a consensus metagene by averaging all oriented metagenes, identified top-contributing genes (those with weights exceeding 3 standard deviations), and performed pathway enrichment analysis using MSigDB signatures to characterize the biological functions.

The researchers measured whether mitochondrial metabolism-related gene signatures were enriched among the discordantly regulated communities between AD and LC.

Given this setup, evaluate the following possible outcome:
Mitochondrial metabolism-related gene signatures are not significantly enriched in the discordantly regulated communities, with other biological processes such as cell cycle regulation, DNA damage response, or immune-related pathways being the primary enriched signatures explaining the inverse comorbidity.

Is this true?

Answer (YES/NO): NO